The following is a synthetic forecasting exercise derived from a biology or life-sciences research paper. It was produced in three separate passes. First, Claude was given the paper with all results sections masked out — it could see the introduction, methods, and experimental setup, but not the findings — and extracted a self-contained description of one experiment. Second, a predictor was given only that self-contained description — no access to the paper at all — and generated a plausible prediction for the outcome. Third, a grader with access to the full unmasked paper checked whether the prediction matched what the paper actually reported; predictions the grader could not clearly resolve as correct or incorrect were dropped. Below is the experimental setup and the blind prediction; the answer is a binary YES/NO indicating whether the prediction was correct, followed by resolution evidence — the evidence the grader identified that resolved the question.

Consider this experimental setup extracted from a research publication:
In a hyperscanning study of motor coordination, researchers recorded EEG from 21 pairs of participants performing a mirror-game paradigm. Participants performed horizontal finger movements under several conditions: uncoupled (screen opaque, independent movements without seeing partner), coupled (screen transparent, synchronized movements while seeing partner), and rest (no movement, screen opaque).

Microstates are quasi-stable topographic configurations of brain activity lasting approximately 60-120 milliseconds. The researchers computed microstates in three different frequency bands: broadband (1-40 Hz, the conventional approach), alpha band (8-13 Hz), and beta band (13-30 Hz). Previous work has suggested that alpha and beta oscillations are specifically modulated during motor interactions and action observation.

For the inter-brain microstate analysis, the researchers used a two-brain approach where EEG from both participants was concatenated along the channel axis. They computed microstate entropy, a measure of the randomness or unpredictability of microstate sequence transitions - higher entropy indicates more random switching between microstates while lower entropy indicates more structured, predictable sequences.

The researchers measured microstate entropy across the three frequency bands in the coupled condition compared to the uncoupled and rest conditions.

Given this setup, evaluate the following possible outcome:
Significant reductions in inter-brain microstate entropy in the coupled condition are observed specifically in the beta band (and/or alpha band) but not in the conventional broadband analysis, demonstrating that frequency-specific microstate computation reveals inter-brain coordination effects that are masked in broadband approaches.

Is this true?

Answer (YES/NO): NO